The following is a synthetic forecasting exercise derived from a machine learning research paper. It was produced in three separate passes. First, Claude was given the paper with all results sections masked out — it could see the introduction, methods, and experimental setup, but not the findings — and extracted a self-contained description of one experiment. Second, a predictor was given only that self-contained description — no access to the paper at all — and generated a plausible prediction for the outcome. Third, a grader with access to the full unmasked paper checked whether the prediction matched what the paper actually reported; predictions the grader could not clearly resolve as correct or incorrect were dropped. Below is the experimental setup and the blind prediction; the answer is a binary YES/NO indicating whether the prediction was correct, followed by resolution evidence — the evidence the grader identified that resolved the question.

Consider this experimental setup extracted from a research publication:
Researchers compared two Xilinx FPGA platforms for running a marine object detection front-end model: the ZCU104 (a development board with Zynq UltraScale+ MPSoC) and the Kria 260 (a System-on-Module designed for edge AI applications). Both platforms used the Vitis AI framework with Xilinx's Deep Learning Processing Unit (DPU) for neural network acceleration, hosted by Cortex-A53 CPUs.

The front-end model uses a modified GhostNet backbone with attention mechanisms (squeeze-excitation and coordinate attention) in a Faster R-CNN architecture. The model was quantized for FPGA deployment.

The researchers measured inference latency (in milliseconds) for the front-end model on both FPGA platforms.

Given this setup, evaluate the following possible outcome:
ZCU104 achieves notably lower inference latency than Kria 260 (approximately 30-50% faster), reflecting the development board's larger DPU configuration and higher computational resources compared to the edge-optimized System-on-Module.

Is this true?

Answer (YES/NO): NO